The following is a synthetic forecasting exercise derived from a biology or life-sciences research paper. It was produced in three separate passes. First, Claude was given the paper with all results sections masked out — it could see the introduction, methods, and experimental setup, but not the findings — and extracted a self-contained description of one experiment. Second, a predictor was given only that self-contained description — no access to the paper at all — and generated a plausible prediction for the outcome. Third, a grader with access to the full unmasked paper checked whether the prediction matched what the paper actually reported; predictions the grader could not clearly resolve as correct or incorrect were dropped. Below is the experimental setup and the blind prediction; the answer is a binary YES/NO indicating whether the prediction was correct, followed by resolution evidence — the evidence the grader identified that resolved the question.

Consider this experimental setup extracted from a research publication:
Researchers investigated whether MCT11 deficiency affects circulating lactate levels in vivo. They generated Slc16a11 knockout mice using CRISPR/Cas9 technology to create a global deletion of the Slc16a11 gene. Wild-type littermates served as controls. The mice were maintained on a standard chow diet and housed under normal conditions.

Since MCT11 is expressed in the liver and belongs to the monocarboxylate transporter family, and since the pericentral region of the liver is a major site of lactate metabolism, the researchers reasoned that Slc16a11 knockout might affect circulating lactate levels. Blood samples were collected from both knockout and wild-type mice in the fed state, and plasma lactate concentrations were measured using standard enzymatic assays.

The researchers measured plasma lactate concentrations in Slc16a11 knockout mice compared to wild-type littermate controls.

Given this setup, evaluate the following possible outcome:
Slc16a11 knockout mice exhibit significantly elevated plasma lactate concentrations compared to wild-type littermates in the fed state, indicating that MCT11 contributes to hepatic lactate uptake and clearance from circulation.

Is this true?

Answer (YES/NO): NO